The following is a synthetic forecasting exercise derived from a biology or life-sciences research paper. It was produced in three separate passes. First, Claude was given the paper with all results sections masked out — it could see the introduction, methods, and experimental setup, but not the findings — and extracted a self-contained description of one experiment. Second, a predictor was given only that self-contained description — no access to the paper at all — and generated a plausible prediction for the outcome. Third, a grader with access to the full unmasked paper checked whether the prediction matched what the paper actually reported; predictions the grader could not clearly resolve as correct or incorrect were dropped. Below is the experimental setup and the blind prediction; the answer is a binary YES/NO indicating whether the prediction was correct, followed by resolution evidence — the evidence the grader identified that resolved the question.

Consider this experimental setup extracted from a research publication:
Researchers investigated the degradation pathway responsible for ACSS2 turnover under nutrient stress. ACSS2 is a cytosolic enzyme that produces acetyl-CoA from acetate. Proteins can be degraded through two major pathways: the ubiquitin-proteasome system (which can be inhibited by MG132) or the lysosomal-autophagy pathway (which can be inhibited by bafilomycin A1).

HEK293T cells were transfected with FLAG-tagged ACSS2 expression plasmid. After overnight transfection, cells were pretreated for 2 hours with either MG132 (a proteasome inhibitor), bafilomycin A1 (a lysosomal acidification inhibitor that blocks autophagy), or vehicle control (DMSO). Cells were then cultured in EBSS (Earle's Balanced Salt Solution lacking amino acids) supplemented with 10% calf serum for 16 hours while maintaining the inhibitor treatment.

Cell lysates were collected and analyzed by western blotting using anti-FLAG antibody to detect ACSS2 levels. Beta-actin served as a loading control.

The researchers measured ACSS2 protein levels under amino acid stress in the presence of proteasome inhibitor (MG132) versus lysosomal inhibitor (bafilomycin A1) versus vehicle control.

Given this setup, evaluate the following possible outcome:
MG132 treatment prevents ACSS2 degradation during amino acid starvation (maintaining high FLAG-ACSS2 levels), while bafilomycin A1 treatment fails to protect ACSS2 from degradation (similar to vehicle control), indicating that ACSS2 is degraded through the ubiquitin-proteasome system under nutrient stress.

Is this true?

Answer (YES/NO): YES